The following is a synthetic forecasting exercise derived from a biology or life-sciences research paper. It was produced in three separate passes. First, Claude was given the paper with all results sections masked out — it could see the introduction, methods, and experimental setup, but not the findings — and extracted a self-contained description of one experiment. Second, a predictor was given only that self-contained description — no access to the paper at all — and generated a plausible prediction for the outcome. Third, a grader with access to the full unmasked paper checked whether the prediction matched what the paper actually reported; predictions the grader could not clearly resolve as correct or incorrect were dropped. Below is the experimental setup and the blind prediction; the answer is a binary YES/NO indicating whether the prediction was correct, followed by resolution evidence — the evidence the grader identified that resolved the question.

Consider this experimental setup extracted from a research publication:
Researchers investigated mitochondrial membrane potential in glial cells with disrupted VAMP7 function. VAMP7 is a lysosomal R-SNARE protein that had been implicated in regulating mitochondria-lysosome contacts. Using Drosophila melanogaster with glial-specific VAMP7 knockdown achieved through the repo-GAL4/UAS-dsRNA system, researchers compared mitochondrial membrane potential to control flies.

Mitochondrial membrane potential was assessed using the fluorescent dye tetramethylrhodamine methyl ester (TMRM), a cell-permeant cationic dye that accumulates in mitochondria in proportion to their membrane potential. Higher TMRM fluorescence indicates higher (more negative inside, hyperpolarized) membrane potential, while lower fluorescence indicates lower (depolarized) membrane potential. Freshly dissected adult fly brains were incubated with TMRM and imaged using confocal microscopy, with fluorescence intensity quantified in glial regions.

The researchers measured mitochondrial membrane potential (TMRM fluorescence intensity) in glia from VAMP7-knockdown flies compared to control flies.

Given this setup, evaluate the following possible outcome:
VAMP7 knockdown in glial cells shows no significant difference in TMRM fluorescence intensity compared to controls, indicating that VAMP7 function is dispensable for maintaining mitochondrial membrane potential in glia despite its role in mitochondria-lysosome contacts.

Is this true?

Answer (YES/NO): NO